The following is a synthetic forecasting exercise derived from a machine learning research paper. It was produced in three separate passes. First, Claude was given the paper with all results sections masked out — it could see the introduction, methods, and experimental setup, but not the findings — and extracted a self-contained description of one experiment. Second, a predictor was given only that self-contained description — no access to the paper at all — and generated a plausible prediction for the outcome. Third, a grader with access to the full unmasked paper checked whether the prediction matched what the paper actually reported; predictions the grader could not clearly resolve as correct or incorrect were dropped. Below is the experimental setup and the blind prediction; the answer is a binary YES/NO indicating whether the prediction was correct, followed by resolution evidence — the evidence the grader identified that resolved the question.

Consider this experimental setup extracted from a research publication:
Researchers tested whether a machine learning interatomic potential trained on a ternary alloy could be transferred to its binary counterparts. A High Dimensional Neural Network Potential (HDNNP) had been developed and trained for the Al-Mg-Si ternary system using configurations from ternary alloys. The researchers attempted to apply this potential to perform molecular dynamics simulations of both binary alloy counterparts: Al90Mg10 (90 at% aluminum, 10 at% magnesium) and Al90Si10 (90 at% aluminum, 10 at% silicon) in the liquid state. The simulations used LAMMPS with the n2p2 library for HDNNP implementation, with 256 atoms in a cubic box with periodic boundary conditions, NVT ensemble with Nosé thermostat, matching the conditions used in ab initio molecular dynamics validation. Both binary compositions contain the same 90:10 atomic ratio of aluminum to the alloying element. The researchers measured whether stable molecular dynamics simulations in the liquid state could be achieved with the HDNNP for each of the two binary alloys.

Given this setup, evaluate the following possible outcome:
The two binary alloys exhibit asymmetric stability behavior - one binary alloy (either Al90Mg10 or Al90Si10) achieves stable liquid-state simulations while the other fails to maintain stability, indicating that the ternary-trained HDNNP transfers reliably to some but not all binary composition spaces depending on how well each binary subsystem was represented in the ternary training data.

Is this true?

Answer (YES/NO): YES